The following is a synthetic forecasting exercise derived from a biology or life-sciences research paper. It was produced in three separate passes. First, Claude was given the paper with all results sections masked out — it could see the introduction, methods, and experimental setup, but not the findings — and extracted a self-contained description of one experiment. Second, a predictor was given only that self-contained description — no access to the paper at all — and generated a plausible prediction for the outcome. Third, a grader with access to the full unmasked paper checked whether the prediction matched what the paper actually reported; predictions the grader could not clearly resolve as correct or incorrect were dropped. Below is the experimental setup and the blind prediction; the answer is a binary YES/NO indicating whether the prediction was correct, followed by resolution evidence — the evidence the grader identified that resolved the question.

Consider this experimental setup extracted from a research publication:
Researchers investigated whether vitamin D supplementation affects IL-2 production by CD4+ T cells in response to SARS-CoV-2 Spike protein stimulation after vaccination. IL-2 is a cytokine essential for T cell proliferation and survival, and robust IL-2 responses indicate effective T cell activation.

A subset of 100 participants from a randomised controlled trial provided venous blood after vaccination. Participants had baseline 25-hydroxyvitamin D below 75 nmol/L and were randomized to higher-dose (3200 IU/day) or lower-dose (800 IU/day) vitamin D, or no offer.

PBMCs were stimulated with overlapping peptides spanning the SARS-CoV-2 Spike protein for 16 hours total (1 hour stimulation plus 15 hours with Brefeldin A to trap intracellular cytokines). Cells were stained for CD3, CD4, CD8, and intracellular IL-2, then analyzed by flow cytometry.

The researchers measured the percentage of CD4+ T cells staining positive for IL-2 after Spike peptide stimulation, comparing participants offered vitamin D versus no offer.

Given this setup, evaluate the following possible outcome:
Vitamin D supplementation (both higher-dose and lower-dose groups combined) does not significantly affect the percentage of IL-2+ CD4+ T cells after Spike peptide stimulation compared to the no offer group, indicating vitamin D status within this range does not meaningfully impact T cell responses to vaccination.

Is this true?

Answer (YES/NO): YES